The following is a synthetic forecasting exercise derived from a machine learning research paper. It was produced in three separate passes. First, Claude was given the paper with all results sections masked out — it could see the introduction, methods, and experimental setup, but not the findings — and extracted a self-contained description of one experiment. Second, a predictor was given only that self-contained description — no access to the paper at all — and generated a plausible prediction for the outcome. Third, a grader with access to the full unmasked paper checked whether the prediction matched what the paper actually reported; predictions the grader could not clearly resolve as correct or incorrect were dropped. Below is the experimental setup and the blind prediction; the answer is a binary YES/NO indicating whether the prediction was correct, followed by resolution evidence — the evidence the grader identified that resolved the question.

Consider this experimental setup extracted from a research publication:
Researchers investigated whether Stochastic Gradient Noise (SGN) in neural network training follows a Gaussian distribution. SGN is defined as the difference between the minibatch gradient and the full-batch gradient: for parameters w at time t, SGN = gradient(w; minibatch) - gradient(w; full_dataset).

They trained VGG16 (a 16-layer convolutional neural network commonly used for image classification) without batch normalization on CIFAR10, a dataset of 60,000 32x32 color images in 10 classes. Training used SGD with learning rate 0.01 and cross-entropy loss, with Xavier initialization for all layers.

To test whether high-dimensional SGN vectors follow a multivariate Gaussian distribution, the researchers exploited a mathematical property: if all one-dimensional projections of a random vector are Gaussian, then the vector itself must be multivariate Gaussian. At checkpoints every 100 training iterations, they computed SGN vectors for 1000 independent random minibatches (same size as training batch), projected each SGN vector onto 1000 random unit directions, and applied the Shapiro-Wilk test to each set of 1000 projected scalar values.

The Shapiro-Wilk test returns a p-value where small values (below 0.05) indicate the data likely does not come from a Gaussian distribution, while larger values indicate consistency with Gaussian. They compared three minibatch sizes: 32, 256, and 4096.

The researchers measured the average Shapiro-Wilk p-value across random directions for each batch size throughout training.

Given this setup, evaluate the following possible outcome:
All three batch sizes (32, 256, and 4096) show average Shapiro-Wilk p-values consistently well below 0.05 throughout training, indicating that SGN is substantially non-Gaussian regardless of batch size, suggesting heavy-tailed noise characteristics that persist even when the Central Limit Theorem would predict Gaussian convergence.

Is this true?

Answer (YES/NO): NO